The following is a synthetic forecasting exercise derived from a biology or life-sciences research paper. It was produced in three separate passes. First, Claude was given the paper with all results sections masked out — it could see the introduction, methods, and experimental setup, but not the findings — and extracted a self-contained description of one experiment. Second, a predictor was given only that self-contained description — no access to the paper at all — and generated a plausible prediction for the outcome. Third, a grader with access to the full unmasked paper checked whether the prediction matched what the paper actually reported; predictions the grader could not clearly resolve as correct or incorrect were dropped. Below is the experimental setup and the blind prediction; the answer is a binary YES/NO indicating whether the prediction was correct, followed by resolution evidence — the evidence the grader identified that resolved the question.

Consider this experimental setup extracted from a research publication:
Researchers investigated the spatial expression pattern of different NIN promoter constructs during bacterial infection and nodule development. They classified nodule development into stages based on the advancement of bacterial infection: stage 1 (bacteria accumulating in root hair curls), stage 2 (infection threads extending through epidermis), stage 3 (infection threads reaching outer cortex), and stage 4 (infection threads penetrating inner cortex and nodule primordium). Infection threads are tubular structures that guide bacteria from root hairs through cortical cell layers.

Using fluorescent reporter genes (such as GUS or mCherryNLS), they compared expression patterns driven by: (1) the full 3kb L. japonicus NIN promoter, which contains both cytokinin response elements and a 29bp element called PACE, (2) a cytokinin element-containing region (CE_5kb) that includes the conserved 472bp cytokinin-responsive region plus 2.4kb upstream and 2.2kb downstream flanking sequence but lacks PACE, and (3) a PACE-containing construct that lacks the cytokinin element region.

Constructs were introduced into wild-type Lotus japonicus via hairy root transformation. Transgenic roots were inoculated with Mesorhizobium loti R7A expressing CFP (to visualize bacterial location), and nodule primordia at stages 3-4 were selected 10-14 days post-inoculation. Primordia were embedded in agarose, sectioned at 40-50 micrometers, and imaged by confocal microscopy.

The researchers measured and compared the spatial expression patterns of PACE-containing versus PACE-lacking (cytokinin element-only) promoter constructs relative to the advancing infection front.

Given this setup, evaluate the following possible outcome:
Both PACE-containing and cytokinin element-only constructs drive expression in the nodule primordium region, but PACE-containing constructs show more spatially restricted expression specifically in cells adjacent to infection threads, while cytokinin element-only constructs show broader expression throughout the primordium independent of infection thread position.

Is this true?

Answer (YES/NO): NO